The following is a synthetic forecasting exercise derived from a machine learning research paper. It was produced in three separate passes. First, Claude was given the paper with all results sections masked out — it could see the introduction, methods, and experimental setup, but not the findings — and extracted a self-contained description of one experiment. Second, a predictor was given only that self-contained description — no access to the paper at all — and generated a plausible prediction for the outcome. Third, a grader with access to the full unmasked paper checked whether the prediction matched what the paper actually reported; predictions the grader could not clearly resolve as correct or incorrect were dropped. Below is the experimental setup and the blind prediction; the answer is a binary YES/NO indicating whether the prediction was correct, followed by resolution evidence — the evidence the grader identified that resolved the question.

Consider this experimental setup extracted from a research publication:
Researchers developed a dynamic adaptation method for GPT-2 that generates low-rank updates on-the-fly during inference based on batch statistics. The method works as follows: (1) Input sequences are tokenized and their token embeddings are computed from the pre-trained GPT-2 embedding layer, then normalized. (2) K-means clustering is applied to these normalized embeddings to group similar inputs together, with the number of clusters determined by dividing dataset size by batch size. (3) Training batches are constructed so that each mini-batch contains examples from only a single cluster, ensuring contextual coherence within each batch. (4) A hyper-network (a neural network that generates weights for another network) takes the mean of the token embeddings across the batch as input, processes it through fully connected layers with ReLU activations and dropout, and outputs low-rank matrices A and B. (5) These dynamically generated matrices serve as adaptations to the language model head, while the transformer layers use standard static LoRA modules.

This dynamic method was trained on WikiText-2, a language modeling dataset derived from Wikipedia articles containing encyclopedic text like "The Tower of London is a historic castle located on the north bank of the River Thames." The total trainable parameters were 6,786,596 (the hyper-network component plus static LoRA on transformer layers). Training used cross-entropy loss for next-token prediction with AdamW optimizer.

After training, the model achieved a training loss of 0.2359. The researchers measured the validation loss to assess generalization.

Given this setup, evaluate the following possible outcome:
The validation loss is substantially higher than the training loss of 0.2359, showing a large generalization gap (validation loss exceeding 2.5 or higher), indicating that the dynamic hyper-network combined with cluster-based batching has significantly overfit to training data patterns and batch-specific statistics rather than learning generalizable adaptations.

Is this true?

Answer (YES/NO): NO